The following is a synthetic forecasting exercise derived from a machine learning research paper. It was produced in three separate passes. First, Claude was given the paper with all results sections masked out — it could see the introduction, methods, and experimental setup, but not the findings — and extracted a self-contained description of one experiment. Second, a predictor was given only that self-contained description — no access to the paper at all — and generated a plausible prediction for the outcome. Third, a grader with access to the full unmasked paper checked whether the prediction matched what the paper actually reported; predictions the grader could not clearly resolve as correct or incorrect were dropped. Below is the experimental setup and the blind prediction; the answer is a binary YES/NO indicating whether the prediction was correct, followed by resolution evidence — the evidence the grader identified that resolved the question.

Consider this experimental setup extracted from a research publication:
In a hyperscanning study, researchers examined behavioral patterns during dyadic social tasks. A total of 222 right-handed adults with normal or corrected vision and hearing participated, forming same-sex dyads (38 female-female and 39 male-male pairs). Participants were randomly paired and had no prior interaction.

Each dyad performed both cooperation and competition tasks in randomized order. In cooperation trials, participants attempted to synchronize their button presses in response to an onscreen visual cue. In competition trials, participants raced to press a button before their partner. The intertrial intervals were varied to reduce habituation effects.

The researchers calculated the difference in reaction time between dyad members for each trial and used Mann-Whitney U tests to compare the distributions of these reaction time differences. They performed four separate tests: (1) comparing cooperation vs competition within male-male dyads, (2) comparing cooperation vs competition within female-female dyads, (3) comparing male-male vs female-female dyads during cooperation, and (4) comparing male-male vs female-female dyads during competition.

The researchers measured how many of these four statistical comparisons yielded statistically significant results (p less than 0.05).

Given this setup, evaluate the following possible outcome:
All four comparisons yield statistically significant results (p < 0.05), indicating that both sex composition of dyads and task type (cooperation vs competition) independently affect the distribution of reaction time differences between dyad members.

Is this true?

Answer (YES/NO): NO